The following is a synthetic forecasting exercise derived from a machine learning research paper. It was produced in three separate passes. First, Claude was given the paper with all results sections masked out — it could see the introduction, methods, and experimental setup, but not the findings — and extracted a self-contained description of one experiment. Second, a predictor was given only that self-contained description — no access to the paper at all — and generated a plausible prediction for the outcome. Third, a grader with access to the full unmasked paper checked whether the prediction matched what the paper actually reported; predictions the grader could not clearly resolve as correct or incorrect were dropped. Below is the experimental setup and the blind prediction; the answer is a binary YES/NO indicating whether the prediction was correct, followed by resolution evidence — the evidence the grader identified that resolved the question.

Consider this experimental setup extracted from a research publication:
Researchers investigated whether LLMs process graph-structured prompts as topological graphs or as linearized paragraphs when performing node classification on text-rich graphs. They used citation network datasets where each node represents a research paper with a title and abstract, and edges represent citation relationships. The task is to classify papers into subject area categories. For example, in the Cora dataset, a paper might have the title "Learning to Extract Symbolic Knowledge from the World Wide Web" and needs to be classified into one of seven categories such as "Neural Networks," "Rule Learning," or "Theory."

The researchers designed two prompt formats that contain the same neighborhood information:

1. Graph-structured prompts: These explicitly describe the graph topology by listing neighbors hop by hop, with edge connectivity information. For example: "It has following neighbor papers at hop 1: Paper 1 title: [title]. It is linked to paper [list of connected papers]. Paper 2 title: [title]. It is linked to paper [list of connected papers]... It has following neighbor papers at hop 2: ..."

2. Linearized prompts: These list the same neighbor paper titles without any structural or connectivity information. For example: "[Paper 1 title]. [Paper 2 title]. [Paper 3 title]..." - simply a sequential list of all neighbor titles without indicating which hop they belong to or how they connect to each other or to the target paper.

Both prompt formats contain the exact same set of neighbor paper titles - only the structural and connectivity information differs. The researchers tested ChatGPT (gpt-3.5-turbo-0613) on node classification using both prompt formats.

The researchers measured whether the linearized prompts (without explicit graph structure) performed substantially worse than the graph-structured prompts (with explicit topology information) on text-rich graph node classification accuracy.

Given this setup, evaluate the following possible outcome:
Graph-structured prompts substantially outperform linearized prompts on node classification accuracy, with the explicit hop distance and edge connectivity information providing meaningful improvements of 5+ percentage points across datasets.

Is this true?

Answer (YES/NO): NO